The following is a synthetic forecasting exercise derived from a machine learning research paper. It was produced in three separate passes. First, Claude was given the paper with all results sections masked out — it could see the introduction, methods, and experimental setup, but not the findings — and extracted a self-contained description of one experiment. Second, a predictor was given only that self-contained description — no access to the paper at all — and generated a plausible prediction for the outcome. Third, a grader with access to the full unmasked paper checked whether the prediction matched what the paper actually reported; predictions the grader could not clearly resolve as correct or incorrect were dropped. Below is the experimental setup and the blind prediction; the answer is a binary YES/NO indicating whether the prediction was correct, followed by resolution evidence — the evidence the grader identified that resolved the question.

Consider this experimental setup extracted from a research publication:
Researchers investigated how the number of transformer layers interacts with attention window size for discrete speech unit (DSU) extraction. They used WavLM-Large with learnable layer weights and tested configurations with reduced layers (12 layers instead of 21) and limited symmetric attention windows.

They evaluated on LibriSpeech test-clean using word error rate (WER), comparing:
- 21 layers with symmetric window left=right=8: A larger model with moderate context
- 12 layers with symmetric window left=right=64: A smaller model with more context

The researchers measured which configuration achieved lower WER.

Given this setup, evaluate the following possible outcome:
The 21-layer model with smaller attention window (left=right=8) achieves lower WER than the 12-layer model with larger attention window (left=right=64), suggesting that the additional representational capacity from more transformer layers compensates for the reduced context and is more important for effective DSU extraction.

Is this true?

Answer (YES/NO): YES